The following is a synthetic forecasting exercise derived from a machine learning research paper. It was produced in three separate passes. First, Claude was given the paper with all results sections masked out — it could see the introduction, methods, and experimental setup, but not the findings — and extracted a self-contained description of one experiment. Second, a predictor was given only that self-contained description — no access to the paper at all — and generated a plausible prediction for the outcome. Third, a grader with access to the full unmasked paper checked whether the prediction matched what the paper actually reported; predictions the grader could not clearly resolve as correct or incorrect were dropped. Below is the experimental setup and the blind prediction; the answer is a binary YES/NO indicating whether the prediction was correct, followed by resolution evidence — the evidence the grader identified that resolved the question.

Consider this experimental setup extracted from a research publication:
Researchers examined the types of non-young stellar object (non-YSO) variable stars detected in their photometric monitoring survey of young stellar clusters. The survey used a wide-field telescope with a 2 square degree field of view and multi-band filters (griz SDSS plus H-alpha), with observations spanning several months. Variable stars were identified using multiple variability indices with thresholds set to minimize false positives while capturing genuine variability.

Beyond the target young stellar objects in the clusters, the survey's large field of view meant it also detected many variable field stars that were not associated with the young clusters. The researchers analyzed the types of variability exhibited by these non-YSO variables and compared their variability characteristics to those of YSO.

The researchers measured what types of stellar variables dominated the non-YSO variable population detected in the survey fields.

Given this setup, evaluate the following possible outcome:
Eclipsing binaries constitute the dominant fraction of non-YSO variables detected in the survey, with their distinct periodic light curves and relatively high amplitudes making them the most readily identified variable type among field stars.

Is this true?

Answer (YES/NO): NO